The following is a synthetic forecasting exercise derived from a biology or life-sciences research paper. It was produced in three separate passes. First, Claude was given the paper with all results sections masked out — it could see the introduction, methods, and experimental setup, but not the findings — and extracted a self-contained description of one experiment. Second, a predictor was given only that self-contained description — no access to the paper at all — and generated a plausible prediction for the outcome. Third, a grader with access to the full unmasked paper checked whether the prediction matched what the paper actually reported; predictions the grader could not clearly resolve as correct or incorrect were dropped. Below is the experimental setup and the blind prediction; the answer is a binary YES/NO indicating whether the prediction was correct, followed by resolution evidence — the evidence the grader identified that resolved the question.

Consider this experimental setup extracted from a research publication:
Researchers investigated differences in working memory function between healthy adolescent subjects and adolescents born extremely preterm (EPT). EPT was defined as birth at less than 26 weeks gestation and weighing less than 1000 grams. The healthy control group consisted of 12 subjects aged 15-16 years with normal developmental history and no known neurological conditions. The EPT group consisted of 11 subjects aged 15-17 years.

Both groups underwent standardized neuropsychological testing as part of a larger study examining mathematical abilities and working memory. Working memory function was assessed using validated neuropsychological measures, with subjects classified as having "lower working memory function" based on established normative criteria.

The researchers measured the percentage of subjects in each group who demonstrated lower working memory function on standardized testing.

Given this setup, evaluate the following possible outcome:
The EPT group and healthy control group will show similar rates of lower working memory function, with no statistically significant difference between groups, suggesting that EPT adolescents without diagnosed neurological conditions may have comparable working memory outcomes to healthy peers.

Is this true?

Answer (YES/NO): NO